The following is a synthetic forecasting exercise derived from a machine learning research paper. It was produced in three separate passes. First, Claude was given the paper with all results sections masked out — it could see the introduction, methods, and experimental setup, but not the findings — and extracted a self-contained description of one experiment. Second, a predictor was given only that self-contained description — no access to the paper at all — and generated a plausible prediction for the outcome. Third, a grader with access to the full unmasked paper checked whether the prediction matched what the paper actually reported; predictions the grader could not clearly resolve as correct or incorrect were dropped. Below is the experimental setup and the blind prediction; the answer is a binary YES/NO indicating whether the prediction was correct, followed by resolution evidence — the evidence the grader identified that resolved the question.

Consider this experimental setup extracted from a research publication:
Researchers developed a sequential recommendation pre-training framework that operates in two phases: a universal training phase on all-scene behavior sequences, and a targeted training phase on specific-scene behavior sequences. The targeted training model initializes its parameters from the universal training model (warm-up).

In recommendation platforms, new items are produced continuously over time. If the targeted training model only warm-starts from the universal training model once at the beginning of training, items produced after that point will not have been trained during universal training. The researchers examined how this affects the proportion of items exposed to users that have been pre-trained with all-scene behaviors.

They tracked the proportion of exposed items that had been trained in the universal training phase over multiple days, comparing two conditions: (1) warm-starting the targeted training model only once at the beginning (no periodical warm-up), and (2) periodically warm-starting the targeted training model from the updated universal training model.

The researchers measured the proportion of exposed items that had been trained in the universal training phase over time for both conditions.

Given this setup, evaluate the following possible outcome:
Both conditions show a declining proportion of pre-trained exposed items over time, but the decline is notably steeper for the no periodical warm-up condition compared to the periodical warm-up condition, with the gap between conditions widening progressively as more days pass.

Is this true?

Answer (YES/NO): NO